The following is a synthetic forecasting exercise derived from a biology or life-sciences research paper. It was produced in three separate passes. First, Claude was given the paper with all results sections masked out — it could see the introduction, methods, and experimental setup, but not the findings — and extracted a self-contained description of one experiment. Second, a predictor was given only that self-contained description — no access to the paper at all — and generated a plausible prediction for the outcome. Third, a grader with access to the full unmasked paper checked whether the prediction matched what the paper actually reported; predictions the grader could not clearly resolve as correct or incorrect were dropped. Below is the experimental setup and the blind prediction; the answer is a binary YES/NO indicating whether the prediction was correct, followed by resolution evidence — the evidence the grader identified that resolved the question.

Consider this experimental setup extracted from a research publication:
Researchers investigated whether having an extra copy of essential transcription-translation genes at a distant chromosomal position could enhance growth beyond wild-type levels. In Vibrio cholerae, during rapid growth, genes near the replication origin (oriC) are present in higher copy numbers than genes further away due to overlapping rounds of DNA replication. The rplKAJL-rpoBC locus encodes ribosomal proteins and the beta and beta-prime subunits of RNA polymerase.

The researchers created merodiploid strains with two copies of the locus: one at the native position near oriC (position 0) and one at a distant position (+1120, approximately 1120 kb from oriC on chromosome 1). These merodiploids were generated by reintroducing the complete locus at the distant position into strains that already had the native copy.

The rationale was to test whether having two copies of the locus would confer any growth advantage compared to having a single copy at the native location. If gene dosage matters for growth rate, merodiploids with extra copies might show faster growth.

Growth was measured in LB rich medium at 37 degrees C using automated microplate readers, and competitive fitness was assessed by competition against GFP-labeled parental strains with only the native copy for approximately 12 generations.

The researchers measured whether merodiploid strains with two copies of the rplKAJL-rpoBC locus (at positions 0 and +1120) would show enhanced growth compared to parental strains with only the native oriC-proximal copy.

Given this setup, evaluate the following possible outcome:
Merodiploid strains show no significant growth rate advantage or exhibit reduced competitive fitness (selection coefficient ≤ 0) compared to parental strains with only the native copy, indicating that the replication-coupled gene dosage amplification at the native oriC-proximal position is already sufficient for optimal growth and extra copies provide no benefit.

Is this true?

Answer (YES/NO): YES